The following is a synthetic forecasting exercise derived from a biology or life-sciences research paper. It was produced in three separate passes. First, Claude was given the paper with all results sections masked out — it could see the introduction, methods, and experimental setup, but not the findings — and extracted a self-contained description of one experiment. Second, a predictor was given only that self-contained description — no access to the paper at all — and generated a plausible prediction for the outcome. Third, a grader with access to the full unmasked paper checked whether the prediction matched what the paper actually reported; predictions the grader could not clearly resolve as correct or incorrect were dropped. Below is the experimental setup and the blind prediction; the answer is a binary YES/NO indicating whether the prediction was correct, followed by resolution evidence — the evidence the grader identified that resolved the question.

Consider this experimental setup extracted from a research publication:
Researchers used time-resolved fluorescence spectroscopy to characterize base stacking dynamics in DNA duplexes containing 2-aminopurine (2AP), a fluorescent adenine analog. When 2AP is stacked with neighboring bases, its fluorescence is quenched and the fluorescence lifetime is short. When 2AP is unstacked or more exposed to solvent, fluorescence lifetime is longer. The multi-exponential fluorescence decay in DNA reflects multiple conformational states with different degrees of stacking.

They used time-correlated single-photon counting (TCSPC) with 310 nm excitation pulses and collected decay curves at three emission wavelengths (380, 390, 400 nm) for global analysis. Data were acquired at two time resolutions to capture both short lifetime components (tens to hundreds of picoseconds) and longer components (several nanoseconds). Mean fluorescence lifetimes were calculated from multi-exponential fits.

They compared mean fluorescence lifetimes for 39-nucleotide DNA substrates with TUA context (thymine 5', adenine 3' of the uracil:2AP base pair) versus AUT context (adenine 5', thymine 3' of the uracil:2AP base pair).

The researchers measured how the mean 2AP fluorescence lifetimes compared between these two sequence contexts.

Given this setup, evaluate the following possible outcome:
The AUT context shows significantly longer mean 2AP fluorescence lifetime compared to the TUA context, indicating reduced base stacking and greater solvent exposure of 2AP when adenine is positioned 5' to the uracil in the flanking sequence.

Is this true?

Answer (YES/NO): NO